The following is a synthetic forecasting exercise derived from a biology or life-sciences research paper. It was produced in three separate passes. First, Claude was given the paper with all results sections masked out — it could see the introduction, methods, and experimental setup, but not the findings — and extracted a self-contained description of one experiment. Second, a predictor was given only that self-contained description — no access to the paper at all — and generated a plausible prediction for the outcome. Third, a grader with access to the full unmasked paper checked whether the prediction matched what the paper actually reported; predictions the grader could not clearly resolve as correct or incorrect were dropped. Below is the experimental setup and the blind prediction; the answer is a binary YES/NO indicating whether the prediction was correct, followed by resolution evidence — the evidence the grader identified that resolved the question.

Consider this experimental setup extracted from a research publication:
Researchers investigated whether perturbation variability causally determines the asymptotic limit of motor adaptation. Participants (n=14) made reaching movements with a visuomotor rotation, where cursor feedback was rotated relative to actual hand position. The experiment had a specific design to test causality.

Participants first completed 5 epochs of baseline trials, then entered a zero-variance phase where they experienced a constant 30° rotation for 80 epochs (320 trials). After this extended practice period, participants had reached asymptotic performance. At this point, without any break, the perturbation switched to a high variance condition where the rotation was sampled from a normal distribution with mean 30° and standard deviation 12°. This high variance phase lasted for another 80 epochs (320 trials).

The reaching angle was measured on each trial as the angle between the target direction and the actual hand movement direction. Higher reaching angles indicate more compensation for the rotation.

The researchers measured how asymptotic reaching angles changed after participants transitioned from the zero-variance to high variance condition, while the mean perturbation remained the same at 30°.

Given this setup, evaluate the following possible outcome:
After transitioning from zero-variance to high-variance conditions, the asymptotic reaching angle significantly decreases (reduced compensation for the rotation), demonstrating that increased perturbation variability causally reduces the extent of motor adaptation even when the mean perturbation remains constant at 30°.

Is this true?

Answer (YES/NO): YES